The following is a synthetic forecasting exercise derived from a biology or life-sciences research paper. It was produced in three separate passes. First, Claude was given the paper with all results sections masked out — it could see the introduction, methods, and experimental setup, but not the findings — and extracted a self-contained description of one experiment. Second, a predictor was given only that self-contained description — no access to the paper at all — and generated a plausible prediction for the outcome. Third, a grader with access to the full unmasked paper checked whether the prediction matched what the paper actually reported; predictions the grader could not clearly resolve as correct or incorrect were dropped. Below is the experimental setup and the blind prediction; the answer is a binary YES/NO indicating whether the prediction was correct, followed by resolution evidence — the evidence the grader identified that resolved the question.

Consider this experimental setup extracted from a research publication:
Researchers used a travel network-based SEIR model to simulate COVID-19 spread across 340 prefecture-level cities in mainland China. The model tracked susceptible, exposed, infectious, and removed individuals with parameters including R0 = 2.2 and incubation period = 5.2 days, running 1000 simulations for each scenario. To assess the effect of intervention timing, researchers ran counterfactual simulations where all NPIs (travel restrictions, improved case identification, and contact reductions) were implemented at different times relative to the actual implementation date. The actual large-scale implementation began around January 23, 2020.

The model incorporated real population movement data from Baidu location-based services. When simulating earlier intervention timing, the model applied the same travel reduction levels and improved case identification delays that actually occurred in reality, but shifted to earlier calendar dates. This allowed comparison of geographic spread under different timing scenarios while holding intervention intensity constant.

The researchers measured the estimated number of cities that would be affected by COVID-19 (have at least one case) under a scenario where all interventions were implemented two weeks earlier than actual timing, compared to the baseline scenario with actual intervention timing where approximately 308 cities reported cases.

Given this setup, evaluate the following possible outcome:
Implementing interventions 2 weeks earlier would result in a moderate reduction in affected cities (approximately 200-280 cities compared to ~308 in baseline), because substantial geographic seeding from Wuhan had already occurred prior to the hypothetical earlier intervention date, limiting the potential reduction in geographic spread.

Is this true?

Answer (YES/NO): NO